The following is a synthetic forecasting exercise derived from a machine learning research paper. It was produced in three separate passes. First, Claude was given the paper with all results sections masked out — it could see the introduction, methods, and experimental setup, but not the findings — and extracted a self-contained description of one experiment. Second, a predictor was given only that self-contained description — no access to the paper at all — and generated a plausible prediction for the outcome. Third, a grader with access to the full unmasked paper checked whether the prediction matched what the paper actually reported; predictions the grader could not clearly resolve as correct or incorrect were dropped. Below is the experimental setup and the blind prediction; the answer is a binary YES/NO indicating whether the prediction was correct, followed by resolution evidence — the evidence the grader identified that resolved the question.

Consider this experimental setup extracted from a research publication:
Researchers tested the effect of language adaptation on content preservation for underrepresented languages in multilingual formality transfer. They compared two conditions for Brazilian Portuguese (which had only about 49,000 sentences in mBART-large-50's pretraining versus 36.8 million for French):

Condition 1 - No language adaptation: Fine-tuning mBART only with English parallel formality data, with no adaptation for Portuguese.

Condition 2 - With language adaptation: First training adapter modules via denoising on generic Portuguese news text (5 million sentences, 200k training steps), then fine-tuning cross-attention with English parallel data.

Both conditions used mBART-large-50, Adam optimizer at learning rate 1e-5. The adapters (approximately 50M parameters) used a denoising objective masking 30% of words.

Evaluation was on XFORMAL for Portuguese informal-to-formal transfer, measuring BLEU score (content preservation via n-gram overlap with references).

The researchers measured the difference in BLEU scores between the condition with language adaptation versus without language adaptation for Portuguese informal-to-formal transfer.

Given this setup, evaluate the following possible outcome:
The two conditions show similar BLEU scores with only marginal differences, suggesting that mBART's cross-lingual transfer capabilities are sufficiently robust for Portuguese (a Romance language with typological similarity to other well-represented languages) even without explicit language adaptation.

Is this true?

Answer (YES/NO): NO